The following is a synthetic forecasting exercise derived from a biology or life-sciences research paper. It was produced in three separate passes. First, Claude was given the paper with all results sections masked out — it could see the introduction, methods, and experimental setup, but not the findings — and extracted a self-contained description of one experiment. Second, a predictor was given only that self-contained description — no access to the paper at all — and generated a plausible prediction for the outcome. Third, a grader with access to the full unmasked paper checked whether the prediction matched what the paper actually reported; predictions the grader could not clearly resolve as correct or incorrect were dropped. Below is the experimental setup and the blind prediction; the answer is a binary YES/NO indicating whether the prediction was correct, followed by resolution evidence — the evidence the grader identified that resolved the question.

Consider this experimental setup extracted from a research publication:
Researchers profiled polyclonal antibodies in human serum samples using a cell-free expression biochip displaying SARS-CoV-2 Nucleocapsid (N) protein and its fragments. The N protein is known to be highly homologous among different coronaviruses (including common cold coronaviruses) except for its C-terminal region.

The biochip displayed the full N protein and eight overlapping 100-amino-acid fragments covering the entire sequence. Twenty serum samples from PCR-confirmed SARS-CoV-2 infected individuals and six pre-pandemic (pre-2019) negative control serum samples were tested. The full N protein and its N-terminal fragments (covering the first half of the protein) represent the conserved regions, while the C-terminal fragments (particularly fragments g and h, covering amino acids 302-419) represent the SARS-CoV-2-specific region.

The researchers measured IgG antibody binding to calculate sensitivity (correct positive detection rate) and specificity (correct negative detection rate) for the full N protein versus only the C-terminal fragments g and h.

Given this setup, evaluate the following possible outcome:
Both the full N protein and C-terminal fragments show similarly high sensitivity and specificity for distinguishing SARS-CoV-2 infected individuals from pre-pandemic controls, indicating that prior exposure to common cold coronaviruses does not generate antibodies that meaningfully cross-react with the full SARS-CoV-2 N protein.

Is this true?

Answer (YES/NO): NO